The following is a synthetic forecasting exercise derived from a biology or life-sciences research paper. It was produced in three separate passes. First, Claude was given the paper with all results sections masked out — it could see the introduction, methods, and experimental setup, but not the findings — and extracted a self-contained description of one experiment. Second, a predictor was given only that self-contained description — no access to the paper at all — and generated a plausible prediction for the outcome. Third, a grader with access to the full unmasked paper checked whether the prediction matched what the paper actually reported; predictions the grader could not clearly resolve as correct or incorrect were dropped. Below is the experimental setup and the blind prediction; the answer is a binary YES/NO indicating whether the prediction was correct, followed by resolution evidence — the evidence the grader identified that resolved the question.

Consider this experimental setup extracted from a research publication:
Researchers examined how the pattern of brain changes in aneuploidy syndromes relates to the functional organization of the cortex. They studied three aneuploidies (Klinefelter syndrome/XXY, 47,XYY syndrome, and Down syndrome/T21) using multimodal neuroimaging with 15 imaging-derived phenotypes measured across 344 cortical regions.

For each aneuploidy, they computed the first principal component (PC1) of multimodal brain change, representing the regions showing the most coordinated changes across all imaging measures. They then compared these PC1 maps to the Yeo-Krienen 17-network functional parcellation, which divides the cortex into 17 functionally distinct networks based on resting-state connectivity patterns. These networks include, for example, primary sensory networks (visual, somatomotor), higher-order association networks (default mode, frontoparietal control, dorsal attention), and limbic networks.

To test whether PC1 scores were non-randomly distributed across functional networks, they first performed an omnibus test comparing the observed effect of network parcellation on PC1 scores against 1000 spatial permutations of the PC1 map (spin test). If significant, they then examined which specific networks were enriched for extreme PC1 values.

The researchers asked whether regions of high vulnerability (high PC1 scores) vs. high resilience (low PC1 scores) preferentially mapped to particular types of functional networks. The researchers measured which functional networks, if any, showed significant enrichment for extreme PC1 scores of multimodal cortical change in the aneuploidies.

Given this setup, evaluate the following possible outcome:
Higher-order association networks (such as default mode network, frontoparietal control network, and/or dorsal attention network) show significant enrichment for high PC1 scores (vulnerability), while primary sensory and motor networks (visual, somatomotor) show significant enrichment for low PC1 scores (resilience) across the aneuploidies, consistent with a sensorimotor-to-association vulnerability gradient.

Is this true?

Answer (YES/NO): NO